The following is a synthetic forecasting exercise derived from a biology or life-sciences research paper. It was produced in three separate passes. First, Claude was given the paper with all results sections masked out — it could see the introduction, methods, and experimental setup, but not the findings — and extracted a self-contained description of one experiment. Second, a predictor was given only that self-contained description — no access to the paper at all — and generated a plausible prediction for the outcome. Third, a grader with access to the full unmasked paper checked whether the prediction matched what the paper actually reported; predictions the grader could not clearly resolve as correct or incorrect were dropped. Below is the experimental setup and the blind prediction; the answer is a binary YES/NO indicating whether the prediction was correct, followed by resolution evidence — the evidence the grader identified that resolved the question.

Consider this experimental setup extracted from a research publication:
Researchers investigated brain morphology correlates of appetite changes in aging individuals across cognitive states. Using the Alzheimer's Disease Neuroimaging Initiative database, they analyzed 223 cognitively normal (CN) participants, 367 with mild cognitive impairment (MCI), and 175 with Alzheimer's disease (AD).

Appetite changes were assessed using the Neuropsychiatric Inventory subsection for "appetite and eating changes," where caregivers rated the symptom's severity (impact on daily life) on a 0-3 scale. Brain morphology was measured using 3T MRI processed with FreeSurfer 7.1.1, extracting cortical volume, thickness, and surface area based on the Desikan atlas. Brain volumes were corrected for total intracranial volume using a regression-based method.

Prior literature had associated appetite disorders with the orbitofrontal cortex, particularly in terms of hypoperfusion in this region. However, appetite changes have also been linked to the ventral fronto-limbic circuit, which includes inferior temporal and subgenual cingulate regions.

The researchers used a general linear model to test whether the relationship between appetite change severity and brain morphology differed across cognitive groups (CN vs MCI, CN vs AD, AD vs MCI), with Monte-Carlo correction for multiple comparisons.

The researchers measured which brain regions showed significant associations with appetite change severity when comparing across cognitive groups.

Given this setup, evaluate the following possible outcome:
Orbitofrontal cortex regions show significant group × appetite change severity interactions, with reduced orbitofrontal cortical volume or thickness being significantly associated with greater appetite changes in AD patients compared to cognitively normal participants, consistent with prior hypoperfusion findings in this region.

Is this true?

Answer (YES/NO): NO